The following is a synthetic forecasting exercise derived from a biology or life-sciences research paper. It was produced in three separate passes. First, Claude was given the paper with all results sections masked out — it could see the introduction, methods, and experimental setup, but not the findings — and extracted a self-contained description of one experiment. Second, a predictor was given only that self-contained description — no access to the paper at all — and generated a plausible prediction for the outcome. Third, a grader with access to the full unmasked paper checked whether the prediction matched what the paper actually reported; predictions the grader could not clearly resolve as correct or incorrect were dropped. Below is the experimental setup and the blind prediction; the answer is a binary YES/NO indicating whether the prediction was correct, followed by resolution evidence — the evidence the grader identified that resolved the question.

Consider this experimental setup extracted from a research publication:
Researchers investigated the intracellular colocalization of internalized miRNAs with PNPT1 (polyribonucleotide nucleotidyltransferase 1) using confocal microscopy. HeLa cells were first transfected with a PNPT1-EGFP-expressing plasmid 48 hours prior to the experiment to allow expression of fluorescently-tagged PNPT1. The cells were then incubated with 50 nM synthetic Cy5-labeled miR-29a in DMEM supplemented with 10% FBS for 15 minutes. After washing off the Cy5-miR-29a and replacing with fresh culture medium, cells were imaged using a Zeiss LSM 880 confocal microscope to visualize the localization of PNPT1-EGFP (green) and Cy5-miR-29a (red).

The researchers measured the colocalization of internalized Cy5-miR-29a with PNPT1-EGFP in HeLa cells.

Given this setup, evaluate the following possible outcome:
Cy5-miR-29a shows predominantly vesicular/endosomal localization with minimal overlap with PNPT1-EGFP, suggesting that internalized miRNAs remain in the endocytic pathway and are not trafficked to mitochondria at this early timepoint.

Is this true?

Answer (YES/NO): NO